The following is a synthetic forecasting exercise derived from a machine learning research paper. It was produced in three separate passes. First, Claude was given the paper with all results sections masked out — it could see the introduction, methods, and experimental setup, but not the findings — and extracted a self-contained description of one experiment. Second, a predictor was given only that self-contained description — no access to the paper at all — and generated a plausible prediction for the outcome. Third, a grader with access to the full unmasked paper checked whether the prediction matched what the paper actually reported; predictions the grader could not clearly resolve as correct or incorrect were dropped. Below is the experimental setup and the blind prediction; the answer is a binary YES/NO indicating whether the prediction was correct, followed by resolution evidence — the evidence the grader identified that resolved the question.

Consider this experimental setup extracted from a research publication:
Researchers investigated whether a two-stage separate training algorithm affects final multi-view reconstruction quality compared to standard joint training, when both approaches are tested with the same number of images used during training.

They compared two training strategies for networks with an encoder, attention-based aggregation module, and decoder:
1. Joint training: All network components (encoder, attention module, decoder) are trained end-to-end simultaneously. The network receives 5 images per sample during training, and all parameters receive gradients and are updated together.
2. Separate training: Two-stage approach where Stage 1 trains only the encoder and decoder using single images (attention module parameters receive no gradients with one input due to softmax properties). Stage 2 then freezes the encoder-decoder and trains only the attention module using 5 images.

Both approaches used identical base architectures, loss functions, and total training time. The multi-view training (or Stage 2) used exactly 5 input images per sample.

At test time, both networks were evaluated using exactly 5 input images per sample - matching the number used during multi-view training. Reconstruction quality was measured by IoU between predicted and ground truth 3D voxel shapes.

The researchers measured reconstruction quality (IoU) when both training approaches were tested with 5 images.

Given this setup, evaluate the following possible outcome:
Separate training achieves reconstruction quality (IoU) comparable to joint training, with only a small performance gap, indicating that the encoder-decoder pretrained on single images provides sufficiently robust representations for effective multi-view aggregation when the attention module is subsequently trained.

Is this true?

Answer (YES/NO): NO